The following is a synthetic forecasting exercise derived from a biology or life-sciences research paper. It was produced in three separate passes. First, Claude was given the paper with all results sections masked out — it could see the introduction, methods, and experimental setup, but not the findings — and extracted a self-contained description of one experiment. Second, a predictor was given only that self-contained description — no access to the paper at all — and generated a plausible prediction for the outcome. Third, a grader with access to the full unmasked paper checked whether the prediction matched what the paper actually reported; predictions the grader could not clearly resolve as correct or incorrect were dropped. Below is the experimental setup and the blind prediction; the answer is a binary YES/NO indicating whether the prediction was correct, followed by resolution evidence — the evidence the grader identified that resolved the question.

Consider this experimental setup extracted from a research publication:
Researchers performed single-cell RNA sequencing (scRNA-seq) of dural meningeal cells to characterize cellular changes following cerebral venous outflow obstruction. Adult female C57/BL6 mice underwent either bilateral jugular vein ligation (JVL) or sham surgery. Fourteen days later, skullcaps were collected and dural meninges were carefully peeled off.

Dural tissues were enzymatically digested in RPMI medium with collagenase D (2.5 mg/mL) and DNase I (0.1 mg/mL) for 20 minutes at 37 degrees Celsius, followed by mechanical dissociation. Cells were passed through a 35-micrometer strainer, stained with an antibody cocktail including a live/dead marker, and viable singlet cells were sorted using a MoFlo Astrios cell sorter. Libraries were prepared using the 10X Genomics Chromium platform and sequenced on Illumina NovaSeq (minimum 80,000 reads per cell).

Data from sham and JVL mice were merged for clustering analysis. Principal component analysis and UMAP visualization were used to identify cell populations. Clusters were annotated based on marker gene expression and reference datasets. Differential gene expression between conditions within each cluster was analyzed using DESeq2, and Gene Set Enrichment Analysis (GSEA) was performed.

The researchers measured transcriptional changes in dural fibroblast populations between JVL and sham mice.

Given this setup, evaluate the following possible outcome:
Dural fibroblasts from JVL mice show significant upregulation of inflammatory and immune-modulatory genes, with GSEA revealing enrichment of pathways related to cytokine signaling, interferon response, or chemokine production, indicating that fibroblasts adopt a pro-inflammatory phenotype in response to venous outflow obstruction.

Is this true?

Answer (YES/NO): NO